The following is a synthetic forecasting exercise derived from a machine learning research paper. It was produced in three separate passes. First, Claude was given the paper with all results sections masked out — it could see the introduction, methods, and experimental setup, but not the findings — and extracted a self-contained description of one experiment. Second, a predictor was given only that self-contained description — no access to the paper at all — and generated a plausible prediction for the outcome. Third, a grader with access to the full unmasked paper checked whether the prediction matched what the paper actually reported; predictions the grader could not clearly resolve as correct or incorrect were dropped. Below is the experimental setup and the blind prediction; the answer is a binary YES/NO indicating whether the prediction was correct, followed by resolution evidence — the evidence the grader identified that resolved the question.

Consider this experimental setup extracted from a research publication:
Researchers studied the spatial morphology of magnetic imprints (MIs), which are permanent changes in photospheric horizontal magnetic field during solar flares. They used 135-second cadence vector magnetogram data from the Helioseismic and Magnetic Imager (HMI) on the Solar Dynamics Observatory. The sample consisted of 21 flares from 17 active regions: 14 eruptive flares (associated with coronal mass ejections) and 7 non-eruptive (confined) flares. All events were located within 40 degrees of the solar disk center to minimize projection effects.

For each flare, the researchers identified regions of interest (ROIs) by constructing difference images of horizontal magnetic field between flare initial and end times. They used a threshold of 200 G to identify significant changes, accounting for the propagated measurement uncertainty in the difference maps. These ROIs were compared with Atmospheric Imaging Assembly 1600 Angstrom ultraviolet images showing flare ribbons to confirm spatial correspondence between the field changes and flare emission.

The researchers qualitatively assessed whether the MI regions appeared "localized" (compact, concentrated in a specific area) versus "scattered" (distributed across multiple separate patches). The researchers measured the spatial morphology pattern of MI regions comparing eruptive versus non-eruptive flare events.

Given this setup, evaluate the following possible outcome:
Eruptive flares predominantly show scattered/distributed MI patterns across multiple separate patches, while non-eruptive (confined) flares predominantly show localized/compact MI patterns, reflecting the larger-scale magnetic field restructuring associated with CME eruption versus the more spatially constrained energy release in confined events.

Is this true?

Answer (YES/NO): NO